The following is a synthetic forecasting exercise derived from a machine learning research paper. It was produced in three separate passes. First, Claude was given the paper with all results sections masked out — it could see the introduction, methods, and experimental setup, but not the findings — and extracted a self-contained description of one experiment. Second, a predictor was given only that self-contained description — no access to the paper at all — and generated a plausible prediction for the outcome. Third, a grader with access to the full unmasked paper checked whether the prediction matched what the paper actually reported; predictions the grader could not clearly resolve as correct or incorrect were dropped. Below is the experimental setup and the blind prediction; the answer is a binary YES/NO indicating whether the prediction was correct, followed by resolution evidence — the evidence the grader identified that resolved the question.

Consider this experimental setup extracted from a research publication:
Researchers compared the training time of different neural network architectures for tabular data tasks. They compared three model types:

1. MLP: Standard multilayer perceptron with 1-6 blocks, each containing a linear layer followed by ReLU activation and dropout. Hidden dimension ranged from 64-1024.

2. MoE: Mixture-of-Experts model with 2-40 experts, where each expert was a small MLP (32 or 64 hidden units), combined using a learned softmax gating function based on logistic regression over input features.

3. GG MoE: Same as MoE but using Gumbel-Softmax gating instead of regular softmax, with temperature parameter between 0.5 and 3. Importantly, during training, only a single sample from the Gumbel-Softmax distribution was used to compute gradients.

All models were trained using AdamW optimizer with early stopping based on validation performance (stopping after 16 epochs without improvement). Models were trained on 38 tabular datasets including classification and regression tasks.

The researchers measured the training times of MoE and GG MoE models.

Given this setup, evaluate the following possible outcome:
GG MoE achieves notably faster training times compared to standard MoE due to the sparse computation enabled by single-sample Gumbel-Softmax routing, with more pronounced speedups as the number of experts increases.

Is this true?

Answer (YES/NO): NO